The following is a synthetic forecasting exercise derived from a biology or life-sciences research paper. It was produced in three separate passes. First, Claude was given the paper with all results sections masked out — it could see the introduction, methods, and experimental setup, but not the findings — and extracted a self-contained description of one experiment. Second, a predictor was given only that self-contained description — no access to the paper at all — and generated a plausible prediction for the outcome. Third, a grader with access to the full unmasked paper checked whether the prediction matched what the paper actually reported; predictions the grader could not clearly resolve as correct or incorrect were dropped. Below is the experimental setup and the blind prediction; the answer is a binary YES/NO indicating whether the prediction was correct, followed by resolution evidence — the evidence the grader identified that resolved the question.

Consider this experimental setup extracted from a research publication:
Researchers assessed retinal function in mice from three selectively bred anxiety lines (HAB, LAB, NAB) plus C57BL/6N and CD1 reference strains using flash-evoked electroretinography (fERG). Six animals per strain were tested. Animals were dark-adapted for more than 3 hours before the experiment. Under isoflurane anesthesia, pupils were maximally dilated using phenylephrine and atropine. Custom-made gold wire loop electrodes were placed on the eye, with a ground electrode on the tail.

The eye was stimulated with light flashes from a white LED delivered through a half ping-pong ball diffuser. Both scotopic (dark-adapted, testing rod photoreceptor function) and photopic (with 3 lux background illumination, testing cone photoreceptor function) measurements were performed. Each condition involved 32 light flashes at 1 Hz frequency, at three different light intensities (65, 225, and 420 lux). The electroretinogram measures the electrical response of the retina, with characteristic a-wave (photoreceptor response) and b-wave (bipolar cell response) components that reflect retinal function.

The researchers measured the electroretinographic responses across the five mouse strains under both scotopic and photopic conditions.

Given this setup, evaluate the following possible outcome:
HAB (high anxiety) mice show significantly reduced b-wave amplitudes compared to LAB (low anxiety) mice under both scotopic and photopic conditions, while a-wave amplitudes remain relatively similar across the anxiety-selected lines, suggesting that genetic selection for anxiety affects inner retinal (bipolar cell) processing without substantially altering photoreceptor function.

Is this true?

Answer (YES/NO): NO